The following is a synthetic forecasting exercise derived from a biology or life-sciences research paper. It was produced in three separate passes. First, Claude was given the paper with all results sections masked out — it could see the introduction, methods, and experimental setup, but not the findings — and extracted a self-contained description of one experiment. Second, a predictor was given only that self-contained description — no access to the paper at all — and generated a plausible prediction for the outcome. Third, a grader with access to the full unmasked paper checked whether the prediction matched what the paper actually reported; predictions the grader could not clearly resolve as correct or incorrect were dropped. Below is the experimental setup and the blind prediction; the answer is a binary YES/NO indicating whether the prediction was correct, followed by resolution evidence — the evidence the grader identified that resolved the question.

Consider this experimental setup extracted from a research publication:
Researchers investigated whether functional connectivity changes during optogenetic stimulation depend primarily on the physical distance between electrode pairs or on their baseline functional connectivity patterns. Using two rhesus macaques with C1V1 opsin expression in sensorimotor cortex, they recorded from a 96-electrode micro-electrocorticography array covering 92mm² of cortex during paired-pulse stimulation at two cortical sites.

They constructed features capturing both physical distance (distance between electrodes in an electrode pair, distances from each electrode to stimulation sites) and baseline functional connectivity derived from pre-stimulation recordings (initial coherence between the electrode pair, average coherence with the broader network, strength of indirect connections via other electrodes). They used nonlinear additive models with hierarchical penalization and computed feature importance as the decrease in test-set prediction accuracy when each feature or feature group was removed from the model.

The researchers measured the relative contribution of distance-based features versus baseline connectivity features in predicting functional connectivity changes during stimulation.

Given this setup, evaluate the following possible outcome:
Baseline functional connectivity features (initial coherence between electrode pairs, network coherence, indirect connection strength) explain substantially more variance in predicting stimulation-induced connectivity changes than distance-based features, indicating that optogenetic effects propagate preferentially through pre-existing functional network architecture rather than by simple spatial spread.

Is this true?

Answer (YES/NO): YES